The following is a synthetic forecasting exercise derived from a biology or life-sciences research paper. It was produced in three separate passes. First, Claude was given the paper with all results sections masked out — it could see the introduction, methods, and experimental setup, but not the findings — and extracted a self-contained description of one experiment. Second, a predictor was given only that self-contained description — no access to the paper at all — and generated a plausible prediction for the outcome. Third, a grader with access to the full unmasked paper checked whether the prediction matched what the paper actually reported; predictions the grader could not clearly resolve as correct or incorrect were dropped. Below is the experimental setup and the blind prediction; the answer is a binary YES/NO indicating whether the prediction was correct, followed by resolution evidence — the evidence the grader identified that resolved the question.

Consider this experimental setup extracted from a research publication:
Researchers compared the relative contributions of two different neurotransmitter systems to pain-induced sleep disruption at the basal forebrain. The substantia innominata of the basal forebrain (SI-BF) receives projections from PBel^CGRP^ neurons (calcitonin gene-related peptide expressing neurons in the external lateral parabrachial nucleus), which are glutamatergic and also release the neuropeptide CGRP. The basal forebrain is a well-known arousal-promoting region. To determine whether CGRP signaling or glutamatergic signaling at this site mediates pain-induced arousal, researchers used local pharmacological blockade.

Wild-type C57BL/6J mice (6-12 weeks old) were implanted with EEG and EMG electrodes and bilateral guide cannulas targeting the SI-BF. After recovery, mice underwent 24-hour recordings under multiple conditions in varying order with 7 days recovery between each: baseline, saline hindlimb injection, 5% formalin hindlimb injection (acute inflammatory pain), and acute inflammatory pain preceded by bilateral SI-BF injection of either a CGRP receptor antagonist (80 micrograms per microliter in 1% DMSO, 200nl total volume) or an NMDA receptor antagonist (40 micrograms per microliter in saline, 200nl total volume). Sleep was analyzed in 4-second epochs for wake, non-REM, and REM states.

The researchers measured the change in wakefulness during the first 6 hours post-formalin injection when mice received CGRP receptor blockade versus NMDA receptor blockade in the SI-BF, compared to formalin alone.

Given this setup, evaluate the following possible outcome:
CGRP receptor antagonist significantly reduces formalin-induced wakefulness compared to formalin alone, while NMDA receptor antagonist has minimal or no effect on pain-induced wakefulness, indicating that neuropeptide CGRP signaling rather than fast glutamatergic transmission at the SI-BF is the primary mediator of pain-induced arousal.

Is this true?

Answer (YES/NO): NO